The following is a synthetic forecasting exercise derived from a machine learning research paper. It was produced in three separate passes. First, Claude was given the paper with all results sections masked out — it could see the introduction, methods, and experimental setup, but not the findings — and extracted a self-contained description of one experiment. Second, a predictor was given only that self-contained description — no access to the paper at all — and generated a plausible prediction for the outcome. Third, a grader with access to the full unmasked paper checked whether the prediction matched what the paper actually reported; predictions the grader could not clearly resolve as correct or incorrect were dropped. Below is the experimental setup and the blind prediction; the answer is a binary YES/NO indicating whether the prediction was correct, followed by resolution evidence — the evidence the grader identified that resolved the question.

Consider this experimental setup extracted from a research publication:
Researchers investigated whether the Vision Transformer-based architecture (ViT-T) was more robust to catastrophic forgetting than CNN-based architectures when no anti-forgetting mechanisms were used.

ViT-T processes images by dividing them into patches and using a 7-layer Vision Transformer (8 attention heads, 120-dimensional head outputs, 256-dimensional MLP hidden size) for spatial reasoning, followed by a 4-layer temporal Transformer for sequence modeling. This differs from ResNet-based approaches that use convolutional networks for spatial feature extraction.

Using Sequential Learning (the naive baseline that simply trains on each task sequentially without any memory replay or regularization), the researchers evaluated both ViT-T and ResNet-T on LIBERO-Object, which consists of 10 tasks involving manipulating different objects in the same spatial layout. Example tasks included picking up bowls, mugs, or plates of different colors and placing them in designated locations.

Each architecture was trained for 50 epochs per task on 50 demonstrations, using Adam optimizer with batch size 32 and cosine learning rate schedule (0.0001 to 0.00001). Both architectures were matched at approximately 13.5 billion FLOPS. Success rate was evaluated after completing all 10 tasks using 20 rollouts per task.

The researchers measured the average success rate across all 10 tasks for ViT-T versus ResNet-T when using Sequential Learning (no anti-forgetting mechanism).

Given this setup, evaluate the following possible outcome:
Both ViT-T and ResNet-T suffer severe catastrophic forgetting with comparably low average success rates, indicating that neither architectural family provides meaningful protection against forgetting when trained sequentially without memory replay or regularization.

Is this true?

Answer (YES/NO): YES